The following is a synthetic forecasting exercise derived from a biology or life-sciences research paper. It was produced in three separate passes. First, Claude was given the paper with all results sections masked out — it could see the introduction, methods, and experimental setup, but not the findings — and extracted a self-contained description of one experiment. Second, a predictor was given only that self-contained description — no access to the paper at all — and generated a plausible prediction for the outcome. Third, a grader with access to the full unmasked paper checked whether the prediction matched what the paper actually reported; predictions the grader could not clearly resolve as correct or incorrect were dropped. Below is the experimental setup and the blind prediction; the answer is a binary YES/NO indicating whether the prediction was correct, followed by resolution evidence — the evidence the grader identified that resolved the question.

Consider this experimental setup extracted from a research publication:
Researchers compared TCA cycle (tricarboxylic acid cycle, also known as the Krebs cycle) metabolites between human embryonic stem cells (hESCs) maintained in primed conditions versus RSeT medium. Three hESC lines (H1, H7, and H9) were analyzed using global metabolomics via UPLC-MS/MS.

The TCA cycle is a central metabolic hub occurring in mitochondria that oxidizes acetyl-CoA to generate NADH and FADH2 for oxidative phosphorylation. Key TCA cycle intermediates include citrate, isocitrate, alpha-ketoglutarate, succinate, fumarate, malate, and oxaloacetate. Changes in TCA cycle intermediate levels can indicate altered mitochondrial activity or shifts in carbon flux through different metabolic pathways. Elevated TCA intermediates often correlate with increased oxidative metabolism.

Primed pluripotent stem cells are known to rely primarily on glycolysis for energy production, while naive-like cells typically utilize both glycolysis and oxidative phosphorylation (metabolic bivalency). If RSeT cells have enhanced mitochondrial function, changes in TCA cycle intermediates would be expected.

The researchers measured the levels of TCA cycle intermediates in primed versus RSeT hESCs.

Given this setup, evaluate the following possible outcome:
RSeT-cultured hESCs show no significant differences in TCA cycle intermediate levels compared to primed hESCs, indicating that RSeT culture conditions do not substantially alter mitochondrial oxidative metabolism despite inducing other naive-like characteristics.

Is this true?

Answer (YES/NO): NO